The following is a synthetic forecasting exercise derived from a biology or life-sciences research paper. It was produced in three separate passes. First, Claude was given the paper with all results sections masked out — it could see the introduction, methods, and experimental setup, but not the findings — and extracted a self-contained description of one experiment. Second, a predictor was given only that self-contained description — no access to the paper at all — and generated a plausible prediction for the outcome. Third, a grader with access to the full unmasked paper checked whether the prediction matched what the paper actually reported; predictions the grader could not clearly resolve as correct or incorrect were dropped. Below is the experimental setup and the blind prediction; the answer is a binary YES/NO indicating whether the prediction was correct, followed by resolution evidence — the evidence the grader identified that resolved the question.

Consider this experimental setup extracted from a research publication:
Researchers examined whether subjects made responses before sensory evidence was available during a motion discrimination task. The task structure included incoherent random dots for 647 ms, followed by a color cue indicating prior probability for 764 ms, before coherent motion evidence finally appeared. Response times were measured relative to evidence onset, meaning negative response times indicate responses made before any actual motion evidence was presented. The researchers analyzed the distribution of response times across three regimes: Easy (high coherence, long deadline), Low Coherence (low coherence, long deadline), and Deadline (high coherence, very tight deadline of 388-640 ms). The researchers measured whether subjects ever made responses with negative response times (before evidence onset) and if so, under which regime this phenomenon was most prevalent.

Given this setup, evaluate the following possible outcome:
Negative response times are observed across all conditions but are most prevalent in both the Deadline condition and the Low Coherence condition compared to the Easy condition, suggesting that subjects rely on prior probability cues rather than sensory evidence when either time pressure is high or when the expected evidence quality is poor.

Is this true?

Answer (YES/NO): NO